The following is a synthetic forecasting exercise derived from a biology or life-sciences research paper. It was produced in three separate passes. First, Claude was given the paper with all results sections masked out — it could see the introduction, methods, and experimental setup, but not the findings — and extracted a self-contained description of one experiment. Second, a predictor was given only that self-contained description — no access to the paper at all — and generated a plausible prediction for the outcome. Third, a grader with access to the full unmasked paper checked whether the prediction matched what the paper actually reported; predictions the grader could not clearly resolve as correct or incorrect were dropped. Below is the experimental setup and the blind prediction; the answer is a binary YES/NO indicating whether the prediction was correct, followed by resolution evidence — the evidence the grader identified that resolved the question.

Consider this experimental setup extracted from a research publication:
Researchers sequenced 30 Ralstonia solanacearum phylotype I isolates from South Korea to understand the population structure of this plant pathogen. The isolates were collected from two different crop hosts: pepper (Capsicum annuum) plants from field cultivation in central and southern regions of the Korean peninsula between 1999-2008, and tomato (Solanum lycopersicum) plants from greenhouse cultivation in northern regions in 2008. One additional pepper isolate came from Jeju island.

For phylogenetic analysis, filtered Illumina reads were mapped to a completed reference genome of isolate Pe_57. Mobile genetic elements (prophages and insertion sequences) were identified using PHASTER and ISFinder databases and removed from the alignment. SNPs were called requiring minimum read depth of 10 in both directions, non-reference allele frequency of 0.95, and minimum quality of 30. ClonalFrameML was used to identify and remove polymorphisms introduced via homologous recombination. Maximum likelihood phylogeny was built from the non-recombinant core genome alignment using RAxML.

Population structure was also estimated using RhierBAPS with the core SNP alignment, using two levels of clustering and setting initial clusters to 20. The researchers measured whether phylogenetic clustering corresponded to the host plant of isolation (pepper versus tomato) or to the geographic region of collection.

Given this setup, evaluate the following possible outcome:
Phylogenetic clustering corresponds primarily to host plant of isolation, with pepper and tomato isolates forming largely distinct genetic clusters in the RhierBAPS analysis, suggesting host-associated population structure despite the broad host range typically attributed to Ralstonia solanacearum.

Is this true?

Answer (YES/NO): NO